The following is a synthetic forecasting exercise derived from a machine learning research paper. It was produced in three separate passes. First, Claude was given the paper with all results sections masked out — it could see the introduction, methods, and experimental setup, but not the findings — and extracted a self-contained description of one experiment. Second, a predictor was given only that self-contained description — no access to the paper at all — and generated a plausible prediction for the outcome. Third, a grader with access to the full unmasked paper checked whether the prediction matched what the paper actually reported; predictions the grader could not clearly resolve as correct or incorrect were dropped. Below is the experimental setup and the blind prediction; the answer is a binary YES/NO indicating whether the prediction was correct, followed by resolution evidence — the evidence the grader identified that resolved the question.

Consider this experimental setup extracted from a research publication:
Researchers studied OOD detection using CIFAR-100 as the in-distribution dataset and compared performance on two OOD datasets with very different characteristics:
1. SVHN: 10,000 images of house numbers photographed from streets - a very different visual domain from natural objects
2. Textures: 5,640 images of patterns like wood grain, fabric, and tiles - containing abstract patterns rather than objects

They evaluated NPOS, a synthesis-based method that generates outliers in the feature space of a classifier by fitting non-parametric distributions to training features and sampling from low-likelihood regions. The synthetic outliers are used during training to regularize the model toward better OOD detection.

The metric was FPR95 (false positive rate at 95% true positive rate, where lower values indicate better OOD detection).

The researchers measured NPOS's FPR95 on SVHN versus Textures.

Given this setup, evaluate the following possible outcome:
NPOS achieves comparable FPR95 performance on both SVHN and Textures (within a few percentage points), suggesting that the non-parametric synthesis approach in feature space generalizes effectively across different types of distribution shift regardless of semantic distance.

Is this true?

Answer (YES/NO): NO